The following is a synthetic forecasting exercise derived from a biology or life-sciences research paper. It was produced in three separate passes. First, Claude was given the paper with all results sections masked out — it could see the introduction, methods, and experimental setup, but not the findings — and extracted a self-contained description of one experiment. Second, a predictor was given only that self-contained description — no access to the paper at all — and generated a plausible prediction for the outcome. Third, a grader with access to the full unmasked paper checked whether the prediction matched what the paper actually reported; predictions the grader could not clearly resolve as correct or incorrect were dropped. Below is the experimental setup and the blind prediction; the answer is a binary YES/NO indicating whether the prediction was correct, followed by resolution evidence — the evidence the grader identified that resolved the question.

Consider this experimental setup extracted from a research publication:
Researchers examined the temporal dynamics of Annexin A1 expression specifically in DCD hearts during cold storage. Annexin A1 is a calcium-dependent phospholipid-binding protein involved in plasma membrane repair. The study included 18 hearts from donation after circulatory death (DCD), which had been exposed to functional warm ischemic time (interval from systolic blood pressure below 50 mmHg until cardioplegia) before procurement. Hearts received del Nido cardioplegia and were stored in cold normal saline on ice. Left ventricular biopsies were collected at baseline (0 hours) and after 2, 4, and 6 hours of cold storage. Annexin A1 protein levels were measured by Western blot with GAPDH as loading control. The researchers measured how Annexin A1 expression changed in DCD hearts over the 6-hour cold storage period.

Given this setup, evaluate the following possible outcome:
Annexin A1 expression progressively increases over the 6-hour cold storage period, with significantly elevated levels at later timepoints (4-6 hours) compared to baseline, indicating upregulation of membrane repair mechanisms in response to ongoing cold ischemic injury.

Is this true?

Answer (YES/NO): NO